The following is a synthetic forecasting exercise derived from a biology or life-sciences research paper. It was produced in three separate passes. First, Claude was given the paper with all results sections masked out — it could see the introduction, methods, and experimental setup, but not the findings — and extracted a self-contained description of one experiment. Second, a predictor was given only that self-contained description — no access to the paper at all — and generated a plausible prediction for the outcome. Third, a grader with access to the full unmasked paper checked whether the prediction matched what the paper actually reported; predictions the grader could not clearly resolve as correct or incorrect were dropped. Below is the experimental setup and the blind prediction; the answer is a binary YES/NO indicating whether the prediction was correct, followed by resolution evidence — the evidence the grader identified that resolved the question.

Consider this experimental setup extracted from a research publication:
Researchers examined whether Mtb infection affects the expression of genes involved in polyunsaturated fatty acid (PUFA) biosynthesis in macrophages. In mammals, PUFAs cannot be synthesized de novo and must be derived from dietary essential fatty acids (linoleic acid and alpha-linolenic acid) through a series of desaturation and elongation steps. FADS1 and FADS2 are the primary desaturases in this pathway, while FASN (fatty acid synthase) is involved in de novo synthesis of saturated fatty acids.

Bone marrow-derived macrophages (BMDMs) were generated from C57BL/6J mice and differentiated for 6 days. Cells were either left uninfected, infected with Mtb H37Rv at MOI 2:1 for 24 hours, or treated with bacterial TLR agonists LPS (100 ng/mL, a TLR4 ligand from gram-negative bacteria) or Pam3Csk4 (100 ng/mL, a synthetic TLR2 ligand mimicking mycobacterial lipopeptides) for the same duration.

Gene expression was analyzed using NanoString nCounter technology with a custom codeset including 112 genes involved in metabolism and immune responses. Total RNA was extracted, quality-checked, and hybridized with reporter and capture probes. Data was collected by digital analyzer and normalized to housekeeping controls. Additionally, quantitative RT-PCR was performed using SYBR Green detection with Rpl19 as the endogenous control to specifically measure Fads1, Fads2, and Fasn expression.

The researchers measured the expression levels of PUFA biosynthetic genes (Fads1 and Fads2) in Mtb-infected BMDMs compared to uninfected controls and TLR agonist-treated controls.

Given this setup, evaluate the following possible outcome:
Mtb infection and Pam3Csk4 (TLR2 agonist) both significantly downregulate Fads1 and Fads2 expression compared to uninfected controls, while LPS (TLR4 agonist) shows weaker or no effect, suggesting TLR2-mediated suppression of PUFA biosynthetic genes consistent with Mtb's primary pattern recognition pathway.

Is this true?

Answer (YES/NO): NO